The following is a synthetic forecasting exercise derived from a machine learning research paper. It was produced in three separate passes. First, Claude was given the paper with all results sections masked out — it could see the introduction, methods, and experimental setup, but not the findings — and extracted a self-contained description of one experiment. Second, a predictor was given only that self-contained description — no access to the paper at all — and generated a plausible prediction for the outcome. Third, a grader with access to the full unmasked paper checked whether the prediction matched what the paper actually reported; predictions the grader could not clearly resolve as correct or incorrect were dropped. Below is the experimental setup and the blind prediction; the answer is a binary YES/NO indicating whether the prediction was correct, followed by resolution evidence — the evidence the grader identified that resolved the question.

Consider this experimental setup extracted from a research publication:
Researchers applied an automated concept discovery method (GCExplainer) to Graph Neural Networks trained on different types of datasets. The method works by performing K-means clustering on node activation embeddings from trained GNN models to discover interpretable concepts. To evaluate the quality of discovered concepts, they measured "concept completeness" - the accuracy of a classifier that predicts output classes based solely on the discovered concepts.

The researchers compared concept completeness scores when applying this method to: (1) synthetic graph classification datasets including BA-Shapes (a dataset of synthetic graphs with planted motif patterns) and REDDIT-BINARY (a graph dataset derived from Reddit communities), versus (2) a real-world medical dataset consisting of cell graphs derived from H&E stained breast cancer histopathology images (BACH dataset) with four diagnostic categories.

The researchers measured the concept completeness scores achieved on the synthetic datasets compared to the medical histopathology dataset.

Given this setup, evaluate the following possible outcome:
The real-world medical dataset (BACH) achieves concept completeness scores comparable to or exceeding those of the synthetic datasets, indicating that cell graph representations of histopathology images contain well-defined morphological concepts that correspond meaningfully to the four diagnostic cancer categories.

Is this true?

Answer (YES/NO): NO